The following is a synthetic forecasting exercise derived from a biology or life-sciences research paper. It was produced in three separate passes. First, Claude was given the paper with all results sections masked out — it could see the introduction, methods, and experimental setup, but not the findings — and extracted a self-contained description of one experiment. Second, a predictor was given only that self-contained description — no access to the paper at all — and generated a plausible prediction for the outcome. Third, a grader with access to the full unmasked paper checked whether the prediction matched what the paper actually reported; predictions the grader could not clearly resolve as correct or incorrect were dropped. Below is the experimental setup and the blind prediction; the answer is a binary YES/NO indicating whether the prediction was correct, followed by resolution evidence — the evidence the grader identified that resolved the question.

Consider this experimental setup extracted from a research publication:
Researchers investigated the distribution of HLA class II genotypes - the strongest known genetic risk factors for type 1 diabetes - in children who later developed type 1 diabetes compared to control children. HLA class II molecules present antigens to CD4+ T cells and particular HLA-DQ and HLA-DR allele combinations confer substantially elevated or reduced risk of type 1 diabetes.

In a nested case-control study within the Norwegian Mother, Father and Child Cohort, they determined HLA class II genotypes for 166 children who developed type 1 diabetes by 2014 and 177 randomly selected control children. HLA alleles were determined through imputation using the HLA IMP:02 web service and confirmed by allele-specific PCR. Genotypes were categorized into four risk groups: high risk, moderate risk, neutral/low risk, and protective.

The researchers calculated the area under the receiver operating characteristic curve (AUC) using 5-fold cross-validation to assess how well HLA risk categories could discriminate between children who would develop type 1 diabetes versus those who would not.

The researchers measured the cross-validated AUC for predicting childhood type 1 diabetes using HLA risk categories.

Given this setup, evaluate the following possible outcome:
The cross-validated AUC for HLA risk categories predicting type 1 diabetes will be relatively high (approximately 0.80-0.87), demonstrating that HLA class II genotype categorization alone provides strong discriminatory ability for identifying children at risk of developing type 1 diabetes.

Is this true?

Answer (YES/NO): NO